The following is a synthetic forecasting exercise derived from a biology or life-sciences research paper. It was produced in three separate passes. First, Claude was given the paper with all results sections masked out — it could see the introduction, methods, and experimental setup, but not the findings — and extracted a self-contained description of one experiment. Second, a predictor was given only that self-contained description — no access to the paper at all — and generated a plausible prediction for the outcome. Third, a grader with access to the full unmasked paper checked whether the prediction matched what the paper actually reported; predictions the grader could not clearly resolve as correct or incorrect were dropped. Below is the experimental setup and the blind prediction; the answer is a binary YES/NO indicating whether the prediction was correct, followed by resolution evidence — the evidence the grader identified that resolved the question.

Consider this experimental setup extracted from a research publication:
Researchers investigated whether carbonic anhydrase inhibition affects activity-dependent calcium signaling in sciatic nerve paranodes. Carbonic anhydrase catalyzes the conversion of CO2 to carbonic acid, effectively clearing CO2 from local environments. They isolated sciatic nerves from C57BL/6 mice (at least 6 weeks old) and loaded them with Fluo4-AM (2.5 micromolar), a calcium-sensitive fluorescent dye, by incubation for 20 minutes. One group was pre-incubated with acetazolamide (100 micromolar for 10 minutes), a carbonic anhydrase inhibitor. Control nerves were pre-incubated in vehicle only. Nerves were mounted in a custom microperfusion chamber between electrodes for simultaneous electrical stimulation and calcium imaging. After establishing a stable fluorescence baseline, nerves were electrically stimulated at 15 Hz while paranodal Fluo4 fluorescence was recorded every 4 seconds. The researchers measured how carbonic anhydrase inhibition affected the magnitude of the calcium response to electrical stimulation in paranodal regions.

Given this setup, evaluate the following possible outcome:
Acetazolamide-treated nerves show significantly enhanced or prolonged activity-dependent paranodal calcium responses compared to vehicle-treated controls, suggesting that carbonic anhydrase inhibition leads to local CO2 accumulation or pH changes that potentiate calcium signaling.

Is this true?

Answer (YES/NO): YES